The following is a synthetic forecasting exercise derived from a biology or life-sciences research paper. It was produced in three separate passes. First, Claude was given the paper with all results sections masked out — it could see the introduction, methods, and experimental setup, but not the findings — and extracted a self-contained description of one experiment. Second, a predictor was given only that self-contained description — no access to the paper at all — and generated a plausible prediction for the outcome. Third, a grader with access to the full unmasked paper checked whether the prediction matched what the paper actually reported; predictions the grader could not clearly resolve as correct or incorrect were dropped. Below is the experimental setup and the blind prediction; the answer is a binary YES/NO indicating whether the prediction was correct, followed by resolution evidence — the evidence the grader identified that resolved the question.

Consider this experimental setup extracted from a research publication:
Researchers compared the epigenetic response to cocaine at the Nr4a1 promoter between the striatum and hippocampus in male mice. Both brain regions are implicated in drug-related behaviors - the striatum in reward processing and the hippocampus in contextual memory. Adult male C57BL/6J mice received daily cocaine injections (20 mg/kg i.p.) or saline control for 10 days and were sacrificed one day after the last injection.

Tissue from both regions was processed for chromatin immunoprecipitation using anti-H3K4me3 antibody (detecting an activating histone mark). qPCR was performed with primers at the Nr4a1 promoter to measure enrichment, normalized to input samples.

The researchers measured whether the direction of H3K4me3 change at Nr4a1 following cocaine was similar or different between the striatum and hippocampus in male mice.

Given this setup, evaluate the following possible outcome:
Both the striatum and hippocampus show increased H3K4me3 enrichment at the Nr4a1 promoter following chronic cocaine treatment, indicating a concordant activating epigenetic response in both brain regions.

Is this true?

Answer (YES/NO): NO